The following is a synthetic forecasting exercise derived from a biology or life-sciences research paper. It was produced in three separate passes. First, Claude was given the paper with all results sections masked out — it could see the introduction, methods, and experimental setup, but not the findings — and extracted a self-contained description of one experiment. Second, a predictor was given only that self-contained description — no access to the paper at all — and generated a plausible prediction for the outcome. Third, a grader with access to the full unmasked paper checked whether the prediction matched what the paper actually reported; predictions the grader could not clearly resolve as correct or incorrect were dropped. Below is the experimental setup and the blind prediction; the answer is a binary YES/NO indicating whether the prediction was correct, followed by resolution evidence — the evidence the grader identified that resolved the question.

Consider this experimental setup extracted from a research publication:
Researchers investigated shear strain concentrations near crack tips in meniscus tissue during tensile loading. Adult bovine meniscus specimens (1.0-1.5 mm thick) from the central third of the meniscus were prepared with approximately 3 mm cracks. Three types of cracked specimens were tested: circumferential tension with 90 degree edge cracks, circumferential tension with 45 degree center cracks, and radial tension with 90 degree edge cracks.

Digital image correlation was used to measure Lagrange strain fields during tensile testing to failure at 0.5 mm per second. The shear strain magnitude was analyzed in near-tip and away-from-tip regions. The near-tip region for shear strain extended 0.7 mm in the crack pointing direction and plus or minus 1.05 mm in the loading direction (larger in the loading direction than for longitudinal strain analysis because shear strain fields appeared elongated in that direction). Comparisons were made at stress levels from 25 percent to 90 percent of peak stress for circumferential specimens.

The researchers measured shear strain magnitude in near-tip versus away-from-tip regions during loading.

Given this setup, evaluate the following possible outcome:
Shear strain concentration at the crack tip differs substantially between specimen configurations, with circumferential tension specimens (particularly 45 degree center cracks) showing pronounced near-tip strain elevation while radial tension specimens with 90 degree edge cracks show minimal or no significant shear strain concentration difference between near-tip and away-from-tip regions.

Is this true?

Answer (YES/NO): NO